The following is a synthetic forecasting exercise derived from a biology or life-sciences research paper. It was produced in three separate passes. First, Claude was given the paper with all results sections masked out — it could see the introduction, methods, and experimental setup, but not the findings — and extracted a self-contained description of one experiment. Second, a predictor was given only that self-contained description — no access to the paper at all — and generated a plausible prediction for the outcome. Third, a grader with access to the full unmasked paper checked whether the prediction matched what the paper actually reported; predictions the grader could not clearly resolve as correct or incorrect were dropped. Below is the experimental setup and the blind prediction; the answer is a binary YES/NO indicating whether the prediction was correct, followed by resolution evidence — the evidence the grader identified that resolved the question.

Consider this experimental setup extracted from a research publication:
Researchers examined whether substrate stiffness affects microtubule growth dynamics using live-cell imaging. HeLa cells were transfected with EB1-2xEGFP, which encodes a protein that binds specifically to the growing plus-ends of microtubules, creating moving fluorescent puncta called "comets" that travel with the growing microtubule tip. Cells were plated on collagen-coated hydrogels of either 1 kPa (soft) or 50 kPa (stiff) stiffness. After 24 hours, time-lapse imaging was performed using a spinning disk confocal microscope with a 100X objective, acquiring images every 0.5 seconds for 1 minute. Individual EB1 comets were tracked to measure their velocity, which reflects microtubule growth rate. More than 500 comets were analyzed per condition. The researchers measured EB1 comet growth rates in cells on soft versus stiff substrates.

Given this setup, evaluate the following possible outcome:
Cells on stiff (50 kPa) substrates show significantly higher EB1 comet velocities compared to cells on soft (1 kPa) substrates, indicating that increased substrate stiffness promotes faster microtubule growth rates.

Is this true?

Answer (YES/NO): NO